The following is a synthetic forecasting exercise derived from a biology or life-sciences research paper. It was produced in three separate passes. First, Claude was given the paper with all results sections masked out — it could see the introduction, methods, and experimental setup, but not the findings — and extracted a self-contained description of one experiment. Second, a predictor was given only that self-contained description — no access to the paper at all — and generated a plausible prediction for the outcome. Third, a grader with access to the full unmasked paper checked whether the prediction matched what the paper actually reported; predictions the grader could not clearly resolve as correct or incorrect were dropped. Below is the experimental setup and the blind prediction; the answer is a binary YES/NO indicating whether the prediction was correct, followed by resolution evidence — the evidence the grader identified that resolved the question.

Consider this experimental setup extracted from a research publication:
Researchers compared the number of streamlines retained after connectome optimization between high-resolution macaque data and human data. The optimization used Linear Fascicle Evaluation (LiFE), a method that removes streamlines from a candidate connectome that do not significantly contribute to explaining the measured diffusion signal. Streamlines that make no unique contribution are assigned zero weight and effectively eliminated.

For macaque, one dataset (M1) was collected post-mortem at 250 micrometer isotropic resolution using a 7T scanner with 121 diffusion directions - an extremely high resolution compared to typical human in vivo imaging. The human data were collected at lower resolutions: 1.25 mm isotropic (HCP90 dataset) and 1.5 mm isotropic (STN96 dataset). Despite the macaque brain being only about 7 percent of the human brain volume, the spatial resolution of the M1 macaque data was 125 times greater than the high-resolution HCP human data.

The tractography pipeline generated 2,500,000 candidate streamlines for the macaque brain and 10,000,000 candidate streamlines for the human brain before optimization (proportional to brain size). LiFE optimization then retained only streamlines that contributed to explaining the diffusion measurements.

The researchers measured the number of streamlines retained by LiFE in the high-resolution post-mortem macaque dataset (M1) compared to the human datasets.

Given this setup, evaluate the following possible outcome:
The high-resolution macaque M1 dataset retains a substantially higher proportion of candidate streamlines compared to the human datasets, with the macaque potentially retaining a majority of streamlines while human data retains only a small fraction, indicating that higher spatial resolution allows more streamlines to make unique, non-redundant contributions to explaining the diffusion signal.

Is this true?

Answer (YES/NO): NO